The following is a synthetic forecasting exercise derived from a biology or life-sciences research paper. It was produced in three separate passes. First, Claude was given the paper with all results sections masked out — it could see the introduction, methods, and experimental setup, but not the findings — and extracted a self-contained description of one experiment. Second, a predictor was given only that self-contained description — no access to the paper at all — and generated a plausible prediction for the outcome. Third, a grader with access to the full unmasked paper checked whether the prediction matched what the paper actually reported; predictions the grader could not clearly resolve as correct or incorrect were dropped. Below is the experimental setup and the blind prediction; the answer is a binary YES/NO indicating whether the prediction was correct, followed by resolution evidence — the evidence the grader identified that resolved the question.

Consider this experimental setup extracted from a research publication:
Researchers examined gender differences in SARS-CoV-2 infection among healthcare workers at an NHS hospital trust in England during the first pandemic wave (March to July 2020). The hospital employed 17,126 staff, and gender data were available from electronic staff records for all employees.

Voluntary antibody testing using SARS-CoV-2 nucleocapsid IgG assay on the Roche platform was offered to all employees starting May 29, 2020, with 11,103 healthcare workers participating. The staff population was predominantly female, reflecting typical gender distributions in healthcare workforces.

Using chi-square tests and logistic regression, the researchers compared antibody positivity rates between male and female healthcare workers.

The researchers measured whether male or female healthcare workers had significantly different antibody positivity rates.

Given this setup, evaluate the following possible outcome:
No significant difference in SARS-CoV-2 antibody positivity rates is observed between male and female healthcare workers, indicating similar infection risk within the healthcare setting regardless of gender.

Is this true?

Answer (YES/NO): YES